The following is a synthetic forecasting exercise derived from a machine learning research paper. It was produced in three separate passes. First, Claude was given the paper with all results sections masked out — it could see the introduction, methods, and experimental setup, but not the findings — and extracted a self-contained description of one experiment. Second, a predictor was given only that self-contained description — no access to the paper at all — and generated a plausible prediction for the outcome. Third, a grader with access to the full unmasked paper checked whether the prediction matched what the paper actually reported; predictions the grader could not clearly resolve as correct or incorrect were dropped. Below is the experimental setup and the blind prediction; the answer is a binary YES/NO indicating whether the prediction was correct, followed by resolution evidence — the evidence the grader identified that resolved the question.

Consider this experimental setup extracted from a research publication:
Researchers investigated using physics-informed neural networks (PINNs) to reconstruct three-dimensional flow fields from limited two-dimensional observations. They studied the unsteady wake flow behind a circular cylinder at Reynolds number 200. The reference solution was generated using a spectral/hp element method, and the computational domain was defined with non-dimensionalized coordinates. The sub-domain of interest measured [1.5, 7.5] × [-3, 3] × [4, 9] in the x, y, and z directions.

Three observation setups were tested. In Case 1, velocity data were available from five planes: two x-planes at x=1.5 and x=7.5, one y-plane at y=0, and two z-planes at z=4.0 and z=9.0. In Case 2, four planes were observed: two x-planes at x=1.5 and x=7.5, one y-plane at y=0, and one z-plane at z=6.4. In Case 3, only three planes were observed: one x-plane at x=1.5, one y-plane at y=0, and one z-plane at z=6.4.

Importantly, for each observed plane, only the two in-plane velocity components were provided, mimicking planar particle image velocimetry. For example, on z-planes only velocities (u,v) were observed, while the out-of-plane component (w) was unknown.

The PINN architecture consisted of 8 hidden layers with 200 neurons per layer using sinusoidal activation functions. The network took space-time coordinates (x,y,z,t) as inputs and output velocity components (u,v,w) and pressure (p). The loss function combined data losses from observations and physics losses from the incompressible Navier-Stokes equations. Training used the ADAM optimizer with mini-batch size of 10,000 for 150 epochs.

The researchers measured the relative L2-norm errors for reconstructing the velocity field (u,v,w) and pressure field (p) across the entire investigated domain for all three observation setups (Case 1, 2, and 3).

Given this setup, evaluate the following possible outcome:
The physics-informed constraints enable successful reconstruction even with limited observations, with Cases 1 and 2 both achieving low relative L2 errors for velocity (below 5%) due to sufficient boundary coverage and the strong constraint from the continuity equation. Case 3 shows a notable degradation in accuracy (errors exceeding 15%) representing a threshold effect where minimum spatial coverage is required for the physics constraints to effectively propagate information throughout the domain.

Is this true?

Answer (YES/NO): NO